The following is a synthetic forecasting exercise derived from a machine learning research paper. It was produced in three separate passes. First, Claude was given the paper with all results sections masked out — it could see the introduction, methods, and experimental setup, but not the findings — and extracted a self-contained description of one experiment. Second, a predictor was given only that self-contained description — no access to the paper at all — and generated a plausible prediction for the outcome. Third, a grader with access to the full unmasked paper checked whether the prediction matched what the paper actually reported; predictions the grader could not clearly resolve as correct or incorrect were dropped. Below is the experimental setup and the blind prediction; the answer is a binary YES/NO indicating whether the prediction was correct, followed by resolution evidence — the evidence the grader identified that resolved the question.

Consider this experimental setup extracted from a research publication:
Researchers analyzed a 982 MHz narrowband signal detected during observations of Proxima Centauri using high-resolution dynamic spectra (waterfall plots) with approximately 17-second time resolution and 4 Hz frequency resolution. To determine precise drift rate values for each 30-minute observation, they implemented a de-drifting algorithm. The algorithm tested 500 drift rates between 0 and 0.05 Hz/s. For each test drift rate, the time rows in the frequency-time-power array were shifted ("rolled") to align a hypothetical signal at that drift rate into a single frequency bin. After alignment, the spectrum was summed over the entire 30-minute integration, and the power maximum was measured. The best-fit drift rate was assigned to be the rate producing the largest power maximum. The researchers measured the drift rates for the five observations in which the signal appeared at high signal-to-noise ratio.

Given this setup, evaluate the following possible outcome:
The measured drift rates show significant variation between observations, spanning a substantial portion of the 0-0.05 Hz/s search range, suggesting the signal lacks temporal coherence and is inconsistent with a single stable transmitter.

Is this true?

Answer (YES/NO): YES